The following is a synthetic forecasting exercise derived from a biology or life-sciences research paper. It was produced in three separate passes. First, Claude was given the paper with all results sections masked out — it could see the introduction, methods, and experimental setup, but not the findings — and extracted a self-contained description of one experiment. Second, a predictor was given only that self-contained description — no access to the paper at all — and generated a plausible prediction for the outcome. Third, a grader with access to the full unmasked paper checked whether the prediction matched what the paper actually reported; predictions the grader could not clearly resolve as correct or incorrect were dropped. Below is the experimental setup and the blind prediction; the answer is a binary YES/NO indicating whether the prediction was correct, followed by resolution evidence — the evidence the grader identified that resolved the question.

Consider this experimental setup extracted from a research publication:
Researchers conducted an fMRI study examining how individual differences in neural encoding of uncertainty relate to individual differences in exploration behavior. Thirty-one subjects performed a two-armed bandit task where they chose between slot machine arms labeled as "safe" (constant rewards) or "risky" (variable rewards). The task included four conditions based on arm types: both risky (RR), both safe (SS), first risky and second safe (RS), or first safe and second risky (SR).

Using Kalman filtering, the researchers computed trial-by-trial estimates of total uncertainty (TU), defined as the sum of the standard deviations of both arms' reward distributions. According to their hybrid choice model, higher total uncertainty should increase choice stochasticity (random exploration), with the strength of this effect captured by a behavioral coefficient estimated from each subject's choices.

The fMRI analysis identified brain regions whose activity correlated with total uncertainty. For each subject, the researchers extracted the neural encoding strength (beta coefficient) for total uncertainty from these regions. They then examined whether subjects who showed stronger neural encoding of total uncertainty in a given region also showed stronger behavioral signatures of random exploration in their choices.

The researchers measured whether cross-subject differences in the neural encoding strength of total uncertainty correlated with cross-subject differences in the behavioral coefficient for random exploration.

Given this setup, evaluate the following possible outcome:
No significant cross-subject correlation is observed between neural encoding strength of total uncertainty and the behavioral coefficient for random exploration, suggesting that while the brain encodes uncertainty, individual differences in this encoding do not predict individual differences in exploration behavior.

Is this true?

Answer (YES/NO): NO